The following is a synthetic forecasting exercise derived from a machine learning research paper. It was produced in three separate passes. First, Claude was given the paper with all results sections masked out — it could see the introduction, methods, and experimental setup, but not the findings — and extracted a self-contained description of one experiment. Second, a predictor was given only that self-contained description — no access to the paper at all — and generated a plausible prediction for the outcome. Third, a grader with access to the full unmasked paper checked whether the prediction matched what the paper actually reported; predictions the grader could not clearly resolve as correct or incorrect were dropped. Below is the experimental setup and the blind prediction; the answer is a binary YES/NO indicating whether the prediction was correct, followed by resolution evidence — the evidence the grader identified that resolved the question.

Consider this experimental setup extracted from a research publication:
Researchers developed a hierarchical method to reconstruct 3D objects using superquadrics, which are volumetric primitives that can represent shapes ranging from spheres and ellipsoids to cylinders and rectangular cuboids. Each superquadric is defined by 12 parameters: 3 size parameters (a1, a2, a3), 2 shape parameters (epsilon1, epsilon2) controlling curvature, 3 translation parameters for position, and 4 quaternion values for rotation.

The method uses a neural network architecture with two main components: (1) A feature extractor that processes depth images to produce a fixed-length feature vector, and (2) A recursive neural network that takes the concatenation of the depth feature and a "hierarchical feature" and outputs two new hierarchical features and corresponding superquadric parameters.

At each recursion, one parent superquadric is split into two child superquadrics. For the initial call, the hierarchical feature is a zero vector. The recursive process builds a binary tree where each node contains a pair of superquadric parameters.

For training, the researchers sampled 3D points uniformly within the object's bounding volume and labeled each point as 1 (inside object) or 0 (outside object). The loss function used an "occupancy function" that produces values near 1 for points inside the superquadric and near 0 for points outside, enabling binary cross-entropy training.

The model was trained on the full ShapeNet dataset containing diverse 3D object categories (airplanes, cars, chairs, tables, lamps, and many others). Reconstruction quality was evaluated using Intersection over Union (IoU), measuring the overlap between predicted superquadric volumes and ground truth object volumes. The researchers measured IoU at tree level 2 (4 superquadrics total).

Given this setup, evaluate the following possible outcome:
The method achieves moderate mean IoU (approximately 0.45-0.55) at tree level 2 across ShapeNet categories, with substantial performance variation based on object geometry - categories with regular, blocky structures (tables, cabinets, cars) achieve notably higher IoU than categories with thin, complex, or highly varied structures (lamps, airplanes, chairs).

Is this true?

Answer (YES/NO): NO